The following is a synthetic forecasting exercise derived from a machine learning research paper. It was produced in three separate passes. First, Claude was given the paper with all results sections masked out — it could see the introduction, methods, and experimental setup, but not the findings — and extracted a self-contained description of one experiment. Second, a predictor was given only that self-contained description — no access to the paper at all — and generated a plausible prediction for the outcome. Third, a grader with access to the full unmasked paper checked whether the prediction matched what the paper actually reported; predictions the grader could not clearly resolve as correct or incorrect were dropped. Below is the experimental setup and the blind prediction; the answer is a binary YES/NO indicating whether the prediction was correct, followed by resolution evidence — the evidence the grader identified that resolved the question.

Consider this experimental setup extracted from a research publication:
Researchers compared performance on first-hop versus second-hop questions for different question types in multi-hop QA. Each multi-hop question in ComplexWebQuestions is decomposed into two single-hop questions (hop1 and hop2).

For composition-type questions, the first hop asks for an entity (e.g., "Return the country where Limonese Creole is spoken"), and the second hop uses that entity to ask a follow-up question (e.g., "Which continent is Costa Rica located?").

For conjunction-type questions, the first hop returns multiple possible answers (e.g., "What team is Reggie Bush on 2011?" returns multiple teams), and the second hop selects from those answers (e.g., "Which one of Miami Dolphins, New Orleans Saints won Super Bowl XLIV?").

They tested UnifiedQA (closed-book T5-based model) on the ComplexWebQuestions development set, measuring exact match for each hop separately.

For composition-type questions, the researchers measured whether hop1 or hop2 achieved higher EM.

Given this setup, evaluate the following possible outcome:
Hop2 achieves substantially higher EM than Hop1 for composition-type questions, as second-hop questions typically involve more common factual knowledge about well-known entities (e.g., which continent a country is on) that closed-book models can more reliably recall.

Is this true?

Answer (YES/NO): NO